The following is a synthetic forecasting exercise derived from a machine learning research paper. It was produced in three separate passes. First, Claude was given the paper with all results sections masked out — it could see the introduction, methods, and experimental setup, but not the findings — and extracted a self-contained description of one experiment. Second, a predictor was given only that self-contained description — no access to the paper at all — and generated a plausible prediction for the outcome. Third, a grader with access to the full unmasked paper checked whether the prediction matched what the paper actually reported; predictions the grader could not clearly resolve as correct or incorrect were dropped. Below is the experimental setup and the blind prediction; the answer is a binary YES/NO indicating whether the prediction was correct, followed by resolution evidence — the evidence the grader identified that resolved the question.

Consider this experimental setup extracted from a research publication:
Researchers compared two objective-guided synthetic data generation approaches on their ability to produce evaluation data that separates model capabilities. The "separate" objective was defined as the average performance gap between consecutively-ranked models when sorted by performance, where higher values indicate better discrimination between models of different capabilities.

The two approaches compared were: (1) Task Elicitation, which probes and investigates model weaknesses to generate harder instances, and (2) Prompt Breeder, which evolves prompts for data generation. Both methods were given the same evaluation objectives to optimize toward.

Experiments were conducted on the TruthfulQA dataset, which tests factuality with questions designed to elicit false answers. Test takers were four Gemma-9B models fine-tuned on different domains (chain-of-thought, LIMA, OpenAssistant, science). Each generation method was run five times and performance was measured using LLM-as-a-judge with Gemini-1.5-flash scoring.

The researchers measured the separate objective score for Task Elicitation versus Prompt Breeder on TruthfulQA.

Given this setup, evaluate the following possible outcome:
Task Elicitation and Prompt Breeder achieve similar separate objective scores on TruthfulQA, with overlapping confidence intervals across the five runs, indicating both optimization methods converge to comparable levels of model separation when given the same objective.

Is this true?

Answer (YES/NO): NO